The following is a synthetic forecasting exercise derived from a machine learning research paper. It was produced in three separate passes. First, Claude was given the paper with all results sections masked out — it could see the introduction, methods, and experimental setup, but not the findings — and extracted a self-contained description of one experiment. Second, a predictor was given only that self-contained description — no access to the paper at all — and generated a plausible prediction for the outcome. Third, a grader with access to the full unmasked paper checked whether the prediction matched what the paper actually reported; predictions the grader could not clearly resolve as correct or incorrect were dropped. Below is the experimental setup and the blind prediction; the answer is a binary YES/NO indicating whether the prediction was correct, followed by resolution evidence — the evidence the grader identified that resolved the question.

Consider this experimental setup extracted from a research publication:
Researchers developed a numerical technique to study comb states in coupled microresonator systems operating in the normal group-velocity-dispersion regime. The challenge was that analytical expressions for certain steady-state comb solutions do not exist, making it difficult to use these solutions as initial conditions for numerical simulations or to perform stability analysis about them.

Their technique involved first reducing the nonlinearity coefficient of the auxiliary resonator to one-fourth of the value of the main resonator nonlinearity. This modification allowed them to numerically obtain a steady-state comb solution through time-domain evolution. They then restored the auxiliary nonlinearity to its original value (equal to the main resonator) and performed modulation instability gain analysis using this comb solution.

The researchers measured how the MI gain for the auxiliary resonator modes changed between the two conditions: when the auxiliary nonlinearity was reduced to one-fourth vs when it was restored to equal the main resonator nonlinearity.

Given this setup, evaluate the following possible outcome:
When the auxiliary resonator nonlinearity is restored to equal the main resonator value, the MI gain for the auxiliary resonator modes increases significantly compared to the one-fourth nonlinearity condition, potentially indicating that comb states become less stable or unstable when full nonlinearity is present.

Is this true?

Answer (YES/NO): YES